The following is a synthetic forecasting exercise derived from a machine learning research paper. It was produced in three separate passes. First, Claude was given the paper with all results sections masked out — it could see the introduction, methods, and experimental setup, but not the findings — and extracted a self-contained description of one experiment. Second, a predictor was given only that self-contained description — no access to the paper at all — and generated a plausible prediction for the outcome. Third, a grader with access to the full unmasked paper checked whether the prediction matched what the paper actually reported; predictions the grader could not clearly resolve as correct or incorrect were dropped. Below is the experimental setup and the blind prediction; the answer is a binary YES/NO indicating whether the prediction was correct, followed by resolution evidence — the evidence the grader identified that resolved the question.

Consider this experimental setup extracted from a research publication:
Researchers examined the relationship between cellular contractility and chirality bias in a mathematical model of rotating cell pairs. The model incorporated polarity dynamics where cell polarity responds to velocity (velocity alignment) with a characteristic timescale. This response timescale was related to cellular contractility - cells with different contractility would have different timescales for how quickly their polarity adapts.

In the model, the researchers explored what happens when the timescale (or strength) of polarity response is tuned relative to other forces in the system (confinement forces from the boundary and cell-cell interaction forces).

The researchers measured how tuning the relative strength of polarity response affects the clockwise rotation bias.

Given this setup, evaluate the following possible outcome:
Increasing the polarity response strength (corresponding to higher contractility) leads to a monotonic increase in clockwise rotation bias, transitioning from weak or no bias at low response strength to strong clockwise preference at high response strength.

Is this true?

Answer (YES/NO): NO